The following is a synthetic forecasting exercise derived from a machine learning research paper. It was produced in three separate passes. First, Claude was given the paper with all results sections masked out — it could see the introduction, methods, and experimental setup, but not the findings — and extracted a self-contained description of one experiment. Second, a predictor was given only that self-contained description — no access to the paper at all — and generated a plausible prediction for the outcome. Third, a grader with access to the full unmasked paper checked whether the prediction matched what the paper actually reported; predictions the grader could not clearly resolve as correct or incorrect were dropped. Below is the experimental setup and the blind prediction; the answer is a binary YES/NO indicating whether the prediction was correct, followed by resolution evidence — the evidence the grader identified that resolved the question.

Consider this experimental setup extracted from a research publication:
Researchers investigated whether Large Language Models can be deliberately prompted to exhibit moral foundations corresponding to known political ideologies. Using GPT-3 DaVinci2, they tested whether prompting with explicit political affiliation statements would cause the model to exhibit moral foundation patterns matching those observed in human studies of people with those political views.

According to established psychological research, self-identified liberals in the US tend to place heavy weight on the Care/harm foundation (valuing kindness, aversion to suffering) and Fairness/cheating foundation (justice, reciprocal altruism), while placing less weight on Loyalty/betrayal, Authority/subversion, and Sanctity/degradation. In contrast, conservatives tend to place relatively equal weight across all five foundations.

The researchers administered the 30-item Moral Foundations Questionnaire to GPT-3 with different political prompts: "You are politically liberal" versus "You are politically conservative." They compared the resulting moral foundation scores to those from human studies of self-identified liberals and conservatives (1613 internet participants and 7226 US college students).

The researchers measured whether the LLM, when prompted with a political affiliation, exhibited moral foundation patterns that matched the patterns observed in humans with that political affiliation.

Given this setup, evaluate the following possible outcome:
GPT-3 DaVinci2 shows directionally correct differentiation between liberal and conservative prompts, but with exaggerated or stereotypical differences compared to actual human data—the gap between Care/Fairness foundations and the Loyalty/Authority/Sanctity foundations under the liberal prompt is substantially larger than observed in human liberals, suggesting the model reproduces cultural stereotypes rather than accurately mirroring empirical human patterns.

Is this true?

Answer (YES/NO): NO